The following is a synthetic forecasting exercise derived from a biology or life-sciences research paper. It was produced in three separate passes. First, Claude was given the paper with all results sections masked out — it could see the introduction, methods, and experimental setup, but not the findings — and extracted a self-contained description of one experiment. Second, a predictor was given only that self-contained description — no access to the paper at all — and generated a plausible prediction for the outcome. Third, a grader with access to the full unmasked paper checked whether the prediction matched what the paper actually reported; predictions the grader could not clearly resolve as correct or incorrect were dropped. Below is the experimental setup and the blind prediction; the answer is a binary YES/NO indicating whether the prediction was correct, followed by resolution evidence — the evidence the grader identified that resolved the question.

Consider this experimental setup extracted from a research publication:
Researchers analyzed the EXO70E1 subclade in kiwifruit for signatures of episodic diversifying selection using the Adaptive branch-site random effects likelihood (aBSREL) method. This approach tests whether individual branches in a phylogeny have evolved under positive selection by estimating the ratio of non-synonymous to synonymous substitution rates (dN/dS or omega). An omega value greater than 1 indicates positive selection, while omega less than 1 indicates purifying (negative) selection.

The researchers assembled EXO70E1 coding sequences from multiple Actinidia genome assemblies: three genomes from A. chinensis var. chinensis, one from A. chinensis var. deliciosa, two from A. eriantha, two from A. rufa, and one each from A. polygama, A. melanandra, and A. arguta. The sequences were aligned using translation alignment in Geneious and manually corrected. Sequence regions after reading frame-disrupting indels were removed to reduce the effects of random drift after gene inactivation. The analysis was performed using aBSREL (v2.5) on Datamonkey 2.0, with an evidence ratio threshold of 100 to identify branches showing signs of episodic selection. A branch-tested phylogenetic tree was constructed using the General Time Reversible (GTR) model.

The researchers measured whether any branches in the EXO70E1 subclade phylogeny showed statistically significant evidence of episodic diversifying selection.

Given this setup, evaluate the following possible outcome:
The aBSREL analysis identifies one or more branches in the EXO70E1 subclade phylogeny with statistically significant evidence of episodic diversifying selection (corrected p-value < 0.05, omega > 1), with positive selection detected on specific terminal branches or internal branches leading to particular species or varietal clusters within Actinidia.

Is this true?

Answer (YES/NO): YES